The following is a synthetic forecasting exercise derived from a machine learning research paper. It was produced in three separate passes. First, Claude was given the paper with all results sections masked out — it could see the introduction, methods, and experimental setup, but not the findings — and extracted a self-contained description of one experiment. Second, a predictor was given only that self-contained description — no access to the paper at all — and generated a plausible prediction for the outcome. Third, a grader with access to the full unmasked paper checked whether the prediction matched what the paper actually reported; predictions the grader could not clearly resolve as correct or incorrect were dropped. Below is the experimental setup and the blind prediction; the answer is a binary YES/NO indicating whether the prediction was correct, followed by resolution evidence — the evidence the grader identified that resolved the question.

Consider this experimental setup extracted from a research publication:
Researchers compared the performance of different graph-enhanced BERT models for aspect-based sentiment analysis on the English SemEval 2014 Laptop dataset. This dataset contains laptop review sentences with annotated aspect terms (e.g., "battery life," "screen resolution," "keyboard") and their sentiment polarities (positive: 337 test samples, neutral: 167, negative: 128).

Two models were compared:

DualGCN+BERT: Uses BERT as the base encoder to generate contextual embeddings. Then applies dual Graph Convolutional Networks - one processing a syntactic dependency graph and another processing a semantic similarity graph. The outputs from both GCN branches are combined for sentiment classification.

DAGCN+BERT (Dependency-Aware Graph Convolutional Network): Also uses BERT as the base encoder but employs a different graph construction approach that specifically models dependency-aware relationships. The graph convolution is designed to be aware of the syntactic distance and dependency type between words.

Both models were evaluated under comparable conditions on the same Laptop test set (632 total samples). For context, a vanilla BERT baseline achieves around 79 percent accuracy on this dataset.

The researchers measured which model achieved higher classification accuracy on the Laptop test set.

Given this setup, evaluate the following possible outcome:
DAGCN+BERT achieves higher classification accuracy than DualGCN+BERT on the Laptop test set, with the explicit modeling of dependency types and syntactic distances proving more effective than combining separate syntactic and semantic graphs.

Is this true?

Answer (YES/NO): YES